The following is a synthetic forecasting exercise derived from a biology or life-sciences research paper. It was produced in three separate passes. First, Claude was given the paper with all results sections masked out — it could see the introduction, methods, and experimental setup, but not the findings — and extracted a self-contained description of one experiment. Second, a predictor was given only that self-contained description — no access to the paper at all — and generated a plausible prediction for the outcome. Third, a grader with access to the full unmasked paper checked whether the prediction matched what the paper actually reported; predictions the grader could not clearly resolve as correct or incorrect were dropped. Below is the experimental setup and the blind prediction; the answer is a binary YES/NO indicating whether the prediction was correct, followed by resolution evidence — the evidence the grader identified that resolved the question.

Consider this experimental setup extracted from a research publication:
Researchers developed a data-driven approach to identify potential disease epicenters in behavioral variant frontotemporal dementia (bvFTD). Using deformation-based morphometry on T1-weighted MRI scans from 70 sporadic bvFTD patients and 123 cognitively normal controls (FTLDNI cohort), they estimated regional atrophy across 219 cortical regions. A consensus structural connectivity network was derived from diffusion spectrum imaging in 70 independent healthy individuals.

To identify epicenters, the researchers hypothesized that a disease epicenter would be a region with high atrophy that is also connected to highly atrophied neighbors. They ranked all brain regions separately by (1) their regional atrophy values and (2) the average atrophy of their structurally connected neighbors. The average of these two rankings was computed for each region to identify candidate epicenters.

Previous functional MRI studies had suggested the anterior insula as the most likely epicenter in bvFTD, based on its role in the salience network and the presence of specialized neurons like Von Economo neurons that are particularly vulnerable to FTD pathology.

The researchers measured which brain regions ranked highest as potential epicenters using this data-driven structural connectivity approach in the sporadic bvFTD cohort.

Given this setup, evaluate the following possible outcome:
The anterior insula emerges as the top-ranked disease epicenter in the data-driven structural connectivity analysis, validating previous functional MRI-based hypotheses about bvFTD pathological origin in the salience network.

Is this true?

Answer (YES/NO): YES